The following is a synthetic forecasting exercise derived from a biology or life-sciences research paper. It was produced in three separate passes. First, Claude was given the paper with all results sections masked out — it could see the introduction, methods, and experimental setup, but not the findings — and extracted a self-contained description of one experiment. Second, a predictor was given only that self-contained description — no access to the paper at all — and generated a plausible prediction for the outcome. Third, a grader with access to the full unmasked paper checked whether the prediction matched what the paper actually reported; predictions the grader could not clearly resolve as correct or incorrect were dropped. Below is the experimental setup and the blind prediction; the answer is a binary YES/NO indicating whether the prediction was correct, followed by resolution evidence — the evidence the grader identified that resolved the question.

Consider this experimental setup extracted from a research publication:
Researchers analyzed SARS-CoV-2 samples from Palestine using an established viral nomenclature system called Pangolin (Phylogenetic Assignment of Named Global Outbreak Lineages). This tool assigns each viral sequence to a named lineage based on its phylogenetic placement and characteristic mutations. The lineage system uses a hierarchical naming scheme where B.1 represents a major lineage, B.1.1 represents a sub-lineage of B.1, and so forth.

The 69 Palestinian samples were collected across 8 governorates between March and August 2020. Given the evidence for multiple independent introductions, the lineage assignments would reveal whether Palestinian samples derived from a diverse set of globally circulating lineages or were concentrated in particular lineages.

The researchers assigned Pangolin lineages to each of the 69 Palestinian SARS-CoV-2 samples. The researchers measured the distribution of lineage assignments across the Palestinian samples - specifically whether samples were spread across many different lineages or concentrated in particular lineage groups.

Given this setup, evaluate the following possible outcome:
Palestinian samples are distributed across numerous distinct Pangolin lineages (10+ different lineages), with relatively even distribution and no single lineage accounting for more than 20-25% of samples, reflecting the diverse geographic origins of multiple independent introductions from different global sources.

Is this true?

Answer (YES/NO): NO